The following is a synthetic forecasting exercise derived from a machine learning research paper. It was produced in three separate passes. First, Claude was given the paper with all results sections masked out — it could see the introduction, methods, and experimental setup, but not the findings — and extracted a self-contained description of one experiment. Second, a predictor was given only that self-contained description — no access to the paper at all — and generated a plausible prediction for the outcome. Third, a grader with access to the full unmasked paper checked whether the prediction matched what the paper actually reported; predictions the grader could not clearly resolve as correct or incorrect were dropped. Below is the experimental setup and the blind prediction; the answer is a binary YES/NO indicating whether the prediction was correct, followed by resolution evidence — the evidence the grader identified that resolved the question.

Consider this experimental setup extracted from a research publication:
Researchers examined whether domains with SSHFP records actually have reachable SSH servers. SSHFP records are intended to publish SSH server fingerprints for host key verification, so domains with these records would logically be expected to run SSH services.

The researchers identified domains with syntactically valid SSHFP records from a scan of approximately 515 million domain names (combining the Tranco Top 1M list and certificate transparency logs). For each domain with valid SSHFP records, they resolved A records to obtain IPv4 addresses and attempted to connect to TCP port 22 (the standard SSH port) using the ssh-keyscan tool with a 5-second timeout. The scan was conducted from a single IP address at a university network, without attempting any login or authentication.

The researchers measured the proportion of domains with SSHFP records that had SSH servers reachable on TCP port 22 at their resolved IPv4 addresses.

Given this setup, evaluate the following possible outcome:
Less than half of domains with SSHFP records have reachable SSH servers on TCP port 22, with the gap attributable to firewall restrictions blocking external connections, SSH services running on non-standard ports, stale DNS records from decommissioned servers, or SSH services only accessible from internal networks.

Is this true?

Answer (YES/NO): NO